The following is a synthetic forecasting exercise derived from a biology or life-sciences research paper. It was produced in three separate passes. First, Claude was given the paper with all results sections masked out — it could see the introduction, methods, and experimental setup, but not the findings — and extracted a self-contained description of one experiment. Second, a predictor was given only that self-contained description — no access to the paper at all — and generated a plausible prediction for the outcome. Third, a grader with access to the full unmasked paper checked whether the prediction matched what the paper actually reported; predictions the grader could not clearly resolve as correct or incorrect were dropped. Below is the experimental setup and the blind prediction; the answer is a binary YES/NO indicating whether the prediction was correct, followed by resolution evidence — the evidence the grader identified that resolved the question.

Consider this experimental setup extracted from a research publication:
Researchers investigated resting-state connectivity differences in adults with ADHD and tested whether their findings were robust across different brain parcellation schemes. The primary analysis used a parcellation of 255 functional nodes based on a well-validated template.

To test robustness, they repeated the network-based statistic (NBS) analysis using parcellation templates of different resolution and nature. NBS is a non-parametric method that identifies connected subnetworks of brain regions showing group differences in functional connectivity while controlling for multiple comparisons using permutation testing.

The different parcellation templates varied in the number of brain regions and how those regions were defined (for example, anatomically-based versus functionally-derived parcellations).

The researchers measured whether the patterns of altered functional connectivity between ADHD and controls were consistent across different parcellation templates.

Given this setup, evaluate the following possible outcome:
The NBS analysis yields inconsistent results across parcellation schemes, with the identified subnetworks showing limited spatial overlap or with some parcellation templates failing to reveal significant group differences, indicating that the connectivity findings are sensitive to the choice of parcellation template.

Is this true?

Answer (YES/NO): NO